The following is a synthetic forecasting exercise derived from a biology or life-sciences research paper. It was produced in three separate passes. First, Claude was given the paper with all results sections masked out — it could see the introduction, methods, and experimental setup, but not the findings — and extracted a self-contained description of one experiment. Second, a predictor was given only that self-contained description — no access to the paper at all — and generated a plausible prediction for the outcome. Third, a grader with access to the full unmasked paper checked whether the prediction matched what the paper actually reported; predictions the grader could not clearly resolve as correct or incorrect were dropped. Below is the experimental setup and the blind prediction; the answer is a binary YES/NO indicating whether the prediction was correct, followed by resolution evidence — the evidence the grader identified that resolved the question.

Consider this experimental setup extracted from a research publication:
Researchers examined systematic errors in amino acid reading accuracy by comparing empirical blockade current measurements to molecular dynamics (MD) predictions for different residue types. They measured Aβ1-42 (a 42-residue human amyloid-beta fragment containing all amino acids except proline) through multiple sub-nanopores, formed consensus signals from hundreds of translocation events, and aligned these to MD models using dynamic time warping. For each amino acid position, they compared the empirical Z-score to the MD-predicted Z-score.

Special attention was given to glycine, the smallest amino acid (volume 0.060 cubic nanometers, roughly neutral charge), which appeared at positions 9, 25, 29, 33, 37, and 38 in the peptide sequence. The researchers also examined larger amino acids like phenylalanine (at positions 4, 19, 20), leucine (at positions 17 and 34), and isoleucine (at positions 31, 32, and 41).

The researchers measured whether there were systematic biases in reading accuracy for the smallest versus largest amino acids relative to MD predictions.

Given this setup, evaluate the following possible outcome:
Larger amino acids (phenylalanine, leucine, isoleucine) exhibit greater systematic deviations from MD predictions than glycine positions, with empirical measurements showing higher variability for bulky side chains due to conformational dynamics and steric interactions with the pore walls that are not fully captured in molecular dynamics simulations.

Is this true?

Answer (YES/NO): NO